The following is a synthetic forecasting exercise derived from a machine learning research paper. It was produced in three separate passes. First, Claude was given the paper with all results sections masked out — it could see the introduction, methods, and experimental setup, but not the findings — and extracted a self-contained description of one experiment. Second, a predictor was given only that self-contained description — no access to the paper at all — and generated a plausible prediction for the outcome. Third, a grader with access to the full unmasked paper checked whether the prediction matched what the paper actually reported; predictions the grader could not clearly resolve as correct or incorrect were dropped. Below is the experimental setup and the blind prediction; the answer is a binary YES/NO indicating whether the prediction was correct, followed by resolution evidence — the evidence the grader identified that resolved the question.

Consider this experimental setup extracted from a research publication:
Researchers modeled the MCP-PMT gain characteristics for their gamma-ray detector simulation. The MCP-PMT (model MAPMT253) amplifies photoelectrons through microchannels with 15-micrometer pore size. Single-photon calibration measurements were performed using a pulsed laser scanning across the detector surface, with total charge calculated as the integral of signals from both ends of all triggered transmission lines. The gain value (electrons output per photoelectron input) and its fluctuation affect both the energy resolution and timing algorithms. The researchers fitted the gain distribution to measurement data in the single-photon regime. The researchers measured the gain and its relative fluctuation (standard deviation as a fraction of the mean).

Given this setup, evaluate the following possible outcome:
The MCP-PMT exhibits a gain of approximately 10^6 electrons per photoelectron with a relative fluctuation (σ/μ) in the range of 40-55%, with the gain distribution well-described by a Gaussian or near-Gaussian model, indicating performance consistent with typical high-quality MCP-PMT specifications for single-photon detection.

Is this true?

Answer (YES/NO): NO